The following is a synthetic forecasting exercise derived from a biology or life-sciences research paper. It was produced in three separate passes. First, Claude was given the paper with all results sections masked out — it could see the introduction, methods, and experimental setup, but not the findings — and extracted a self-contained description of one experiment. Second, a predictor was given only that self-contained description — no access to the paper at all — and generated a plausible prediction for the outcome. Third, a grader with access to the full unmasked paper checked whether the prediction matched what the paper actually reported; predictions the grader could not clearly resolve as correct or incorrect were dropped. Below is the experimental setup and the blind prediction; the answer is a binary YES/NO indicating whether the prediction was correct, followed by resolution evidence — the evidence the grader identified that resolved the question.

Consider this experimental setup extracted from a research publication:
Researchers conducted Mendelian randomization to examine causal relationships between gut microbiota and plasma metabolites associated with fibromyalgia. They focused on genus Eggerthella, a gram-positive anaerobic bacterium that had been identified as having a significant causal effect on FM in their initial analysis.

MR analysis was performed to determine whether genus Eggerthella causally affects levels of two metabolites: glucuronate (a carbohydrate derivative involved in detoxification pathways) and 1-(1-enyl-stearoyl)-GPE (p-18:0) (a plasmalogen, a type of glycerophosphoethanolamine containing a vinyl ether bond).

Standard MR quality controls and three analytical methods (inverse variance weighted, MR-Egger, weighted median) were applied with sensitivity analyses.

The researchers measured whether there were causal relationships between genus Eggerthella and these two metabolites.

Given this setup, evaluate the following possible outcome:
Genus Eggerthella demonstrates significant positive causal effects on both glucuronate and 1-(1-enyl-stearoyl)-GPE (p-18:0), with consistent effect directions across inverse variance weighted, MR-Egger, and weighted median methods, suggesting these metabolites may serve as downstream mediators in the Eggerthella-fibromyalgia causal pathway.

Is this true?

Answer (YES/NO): NO